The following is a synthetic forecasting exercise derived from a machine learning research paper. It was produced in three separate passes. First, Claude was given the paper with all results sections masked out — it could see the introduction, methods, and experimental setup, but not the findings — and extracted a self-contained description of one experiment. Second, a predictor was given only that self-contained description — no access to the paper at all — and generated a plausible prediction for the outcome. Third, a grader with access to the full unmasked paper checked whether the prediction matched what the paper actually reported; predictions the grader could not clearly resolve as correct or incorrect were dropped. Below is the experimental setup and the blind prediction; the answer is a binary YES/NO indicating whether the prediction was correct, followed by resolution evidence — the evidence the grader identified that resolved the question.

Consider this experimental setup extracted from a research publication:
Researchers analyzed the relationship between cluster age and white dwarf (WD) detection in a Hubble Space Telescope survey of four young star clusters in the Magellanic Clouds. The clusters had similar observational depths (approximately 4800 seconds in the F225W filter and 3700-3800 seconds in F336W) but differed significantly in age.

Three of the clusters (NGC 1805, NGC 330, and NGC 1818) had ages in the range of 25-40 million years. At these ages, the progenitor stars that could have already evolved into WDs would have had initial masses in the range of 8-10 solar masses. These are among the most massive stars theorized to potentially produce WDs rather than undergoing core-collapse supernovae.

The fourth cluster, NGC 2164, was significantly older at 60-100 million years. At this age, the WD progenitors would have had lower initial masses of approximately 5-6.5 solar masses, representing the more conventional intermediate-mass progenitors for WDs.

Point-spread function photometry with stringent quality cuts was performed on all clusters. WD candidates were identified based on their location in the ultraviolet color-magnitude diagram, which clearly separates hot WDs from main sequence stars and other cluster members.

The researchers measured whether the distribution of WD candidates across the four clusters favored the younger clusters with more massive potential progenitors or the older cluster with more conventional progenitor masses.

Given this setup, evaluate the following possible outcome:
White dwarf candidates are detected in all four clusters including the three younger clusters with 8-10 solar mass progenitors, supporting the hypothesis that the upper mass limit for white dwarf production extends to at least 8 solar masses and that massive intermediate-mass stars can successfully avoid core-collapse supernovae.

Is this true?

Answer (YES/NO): NO